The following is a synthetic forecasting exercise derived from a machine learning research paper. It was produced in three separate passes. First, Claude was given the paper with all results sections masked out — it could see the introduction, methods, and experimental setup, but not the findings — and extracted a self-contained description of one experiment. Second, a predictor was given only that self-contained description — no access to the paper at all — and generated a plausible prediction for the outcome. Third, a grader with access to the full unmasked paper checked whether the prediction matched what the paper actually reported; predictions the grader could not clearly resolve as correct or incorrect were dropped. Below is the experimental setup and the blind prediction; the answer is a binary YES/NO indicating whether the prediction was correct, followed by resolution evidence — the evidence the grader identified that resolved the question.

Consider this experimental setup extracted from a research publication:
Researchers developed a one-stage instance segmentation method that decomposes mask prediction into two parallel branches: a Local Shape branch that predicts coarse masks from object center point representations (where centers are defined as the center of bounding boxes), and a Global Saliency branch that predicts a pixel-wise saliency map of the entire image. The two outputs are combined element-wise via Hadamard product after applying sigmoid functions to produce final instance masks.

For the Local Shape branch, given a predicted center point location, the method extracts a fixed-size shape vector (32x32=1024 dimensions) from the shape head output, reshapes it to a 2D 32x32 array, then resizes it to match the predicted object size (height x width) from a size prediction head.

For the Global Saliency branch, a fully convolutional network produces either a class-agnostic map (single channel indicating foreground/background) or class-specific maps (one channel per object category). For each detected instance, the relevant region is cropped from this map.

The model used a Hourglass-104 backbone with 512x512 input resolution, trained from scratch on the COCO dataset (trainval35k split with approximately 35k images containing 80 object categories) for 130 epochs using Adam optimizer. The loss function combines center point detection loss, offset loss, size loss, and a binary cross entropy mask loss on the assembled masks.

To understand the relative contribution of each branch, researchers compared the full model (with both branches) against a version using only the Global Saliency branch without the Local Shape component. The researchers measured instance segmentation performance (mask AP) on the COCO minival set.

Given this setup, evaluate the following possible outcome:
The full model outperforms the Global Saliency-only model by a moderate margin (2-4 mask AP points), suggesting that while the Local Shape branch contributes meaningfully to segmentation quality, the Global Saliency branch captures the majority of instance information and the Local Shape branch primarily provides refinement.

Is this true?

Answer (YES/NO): NO